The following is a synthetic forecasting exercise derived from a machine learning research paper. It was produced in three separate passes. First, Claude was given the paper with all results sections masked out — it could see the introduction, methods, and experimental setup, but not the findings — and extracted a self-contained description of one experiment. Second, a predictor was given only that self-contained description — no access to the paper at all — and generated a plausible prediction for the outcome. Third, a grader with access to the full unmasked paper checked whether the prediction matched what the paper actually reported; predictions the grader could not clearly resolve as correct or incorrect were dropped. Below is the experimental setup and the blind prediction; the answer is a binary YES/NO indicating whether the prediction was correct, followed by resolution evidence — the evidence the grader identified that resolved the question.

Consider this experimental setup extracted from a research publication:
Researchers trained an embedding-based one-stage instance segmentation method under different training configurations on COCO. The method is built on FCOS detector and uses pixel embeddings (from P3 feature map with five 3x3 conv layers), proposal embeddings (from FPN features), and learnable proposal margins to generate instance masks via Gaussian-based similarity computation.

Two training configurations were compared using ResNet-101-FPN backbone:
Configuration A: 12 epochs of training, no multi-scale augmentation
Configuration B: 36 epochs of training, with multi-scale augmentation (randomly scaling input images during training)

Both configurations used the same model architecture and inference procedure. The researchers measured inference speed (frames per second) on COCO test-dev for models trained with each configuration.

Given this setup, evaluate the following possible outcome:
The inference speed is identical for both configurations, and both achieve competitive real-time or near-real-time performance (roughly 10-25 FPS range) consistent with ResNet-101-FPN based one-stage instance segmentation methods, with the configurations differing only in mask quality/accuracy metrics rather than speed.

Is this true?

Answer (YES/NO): NO